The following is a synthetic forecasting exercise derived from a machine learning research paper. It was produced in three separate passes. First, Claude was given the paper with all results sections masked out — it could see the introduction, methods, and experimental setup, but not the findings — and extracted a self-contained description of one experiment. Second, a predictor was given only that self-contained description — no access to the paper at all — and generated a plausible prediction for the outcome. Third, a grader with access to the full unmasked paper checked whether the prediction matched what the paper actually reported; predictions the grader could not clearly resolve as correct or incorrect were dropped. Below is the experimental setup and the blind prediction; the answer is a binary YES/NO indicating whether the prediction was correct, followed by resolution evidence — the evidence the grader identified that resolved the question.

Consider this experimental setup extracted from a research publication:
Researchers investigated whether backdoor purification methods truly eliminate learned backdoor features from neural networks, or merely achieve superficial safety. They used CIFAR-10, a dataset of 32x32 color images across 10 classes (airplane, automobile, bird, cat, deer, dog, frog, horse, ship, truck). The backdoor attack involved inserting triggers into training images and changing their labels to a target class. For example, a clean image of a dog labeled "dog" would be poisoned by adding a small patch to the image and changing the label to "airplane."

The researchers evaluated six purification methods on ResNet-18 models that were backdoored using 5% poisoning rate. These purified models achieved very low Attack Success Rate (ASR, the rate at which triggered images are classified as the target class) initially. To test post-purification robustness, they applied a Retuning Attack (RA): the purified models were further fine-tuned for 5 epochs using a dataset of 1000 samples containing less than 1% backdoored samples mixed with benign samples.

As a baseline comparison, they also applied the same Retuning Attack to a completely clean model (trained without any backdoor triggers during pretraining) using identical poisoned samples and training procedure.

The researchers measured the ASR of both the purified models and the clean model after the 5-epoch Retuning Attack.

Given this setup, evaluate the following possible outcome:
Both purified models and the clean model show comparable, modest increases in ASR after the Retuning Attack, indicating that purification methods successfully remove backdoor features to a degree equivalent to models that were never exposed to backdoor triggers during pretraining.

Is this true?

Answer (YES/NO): NO